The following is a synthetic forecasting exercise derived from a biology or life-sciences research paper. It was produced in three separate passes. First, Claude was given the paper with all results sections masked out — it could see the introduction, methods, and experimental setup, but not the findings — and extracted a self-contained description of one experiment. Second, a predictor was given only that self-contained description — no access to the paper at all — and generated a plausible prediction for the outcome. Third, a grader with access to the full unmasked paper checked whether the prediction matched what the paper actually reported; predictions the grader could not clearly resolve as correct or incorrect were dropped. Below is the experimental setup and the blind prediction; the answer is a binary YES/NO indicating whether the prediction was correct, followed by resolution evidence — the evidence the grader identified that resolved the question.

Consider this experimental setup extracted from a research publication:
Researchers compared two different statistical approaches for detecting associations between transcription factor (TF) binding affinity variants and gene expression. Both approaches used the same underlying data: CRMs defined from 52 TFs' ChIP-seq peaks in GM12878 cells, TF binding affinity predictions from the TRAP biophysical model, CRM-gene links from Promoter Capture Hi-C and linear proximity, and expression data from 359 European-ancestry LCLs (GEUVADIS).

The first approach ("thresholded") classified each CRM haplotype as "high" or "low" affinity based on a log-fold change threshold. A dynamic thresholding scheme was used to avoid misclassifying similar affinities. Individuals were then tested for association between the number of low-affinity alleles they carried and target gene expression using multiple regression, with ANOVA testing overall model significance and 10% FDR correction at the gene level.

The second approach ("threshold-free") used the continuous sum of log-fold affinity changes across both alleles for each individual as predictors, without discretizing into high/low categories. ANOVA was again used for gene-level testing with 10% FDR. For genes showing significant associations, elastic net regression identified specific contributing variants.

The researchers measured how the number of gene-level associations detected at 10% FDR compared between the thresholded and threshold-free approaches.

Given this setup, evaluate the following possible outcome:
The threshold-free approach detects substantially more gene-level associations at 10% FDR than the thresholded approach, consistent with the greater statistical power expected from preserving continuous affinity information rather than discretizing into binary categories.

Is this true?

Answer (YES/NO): YES